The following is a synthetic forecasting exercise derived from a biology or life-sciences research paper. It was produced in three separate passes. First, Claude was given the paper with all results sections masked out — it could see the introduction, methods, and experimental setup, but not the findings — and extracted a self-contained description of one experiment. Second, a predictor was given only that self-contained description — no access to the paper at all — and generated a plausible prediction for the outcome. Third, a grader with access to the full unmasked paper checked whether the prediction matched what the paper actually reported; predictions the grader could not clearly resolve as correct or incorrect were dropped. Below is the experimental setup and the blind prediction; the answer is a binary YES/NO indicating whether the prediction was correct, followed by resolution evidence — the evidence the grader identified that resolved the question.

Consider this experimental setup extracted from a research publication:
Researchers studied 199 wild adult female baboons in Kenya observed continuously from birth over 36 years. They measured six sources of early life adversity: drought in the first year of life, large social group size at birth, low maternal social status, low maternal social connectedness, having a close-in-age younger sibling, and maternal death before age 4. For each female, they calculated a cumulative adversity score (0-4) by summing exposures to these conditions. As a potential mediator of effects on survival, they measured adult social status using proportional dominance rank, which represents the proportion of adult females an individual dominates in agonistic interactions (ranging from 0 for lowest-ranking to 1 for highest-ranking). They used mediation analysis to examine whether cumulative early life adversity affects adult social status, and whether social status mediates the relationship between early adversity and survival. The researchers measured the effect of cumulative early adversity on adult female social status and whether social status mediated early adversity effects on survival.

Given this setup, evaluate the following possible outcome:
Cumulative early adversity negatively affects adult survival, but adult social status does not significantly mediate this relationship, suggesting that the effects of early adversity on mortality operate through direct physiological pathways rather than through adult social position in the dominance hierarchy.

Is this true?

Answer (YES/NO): YES